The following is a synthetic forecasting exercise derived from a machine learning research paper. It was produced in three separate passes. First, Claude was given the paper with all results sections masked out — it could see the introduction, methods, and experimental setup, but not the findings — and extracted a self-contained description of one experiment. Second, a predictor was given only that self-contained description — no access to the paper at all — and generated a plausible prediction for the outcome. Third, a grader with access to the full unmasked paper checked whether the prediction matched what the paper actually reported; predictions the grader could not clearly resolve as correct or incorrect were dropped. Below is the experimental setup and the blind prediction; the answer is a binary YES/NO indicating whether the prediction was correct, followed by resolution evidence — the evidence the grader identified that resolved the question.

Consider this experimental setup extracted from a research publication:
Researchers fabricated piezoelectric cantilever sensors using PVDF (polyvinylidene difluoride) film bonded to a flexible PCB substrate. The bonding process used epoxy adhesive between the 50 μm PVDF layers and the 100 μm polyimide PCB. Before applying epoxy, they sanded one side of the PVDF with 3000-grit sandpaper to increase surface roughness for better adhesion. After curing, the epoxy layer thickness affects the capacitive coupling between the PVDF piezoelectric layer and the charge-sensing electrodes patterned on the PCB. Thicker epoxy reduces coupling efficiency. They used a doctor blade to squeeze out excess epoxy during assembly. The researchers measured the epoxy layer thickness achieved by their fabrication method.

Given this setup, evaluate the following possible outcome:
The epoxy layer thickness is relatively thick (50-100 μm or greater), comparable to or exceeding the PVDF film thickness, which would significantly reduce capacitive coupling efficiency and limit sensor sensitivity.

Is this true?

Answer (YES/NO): NO